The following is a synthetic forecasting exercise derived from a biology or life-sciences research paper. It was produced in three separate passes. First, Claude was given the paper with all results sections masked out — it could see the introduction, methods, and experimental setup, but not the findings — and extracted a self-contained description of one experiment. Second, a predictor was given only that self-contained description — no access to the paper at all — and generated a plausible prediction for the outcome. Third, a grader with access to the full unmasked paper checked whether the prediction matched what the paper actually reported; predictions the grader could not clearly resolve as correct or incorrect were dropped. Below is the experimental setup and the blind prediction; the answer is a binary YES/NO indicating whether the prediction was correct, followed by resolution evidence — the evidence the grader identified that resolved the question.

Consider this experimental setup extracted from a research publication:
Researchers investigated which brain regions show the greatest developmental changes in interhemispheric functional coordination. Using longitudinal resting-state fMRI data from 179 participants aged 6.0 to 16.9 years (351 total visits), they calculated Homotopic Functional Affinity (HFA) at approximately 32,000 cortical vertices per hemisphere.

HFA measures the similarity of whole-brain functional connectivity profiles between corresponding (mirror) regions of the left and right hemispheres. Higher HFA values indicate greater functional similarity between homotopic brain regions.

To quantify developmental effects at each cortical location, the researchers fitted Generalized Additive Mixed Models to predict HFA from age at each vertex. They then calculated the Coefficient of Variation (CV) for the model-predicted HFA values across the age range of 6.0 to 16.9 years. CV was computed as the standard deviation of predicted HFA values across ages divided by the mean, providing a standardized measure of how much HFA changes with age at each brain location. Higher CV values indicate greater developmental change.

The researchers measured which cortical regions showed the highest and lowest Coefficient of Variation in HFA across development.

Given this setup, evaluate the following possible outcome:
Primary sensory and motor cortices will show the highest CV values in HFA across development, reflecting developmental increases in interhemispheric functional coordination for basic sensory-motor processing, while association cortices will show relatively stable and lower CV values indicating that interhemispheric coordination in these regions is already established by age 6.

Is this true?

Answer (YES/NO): NO